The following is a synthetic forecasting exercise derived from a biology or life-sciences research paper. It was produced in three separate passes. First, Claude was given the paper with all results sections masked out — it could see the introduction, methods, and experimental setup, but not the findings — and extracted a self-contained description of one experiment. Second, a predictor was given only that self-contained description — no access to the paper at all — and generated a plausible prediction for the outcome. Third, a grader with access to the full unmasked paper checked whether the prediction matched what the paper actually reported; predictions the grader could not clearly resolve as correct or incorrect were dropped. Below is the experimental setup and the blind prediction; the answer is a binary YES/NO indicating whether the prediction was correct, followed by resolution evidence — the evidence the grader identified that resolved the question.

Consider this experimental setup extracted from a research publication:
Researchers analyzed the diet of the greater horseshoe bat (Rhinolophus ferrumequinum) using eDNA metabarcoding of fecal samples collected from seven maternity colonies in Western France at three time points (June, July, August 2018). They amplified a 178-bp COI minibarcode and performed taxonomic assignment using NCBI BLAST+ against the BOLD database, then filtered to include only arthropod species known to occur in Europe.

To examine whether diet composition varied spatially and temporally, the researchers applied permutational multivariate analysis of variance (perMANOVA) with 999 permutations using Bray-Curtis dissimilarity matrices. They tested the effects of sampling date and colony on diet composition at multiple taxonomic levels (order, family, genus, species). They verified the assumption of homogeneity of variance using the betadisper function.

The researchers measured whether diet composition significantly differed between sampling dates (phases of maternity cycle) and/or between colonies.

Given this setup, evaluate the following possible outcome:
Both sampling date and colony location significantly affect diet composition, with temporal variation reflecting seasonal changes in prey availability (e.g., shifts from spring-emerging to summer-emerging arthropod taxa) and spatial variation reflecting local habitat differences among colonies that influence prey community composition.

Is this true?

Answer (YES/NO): YES